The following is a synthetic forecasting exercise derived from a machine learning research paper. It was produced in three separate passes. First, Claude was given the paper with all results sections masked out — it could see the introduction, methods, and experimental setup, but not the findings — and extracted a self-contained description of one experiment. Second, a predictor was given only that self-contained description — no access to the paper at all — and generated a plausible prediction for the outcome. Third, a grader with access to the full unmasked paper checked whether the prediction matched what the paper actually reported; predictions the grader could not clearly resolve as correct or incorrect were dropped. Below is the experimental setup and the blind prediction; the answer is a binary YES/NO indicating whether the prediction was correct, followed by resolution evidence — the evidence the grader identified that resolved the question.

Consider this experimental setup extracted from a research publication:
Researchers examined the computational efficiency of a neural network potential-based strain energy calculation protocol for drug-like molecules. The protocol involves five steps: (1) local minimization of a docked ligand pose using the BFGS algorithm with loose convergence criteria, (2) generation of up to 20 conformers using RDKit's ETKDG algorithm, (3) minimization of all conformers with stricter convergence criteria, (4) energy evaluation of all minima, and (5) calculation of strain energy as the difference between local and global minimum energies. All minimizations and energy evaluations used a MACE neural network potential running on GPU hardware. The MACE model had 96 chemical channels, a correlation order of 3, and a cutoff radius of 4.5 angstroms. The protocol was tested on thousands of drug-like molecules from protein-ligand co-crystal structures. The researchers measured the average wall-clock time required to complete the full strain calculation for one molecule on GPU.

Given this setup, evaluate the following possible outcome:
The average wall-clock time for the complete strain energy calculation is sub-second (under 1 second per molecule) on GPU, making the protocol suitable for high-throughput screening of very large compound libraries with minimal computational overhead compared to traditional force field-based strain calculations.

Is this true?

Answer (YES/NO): NO